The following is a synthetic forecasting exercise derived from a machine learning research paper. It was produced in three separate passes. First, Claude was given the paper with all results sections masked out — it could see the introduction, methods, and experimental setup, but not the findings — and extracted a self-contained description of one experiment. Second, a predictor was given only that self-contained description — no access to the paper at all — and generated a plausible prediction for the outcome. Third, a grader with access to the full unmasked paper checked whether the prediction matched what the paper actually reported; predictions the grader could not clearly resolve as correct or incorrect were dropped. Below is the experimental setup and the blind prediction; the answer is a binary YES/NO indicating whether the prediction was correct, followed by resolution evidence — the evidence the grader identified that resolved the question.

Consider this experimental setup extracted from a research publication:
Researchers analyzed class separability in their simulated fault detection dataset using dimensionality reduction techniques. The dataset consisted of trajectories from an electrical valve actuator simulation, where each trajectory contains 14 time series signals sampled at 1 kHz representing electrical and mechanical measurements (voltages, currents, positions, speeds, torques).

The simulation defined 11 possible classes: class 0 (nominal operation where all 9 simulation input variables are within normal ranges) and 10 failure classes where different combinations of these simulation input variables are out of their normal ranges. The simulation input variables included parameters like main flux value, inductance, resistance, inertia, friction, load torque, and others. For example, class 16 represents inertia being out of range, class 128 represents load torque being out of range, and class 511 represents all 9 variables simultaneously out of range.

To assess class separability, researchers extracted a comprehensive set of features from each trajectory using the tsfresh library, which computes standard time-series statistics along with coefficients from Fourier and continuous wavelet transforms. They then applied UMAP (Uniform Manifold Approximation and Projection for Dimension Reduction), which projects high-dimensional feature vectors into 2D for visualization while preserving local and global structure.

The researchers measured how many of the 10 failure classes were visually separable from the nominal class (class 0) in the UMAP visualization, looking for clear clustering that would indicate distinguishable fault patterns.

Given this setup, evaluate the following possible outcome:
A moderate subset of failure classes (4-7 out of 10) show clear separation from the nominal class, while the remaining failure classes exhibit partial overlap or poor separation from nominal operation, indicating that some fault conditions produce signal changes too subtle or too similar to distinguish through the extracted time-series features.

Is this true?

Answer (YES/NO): NO